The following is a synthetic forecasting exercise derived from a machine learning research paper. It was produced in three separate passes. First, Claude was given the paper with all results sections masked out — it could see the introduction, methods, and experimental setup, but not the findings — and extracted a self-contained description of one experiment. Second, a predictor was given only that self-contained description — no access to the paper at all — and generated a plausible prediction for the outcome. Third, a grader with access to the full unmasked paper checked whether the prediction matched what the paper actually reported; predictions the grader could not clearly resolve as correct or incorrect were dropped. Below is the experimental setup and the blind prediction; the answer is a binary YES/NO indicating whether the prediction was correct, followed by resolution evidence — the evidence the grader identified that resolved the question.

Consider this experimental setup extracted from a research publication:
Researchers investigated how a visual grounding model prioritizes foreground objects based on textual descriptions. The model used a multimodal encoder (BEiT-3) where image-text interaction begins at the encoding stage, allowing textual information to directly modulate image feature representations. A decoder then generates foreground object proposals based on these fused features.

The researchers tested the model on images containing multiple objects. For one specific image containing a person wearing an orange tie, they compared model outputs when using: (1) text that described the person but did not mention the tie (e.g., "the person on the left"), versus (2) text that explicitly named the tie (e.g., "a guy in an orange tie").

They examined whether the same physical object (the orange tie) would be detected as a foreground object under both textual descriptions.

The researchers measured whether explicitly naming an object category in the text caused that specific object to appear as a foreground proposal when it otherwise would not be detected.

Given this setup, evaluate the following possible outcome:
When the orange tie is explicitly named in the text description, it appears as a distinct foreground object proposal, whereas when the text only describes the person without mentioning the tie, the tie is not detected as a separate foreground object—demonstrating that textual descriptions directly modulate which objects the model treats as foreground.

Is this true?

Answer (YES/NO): YES